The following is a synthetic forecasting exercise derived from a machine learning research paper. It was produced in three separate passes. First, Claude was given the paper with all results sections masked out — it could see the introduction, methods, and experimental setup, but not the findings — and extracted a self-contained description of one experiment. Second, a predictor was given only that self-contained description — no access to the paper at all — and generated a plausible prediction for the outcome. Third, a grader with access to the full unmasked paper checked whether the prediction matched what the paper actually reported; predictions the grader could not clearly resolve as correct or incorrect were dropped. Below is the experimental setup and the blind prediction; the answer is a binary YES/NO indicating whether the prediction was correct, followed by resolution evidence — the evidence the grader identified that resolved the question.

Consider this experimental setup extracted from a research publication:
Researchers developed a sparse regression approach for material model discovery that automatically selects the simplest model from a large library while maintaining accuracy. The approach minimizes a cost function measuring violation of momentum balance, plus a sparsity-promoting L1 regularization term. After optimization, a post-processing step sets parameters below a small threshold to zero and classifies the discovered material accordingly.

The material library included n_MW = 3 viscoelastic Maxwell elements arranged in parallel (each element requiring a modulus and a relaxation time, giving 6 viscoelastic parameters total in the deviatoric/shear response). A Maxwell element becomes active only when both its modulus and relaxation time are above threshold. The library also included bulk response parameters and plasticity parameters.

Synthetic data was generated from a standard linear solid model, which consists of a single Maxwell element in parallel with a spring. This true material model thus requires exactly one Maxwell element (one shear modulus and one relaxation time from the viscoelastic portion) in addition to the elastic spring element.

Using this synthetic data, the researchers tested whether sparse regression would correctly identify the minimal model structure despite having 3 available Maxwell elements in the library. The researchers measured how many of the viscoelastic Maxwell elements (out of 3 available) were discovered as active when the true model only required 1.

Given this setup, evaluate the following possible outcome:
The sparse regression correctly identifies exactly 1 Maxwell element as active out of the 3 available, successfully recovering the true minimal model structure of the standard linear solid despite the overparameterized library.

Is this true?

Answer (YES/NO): YES